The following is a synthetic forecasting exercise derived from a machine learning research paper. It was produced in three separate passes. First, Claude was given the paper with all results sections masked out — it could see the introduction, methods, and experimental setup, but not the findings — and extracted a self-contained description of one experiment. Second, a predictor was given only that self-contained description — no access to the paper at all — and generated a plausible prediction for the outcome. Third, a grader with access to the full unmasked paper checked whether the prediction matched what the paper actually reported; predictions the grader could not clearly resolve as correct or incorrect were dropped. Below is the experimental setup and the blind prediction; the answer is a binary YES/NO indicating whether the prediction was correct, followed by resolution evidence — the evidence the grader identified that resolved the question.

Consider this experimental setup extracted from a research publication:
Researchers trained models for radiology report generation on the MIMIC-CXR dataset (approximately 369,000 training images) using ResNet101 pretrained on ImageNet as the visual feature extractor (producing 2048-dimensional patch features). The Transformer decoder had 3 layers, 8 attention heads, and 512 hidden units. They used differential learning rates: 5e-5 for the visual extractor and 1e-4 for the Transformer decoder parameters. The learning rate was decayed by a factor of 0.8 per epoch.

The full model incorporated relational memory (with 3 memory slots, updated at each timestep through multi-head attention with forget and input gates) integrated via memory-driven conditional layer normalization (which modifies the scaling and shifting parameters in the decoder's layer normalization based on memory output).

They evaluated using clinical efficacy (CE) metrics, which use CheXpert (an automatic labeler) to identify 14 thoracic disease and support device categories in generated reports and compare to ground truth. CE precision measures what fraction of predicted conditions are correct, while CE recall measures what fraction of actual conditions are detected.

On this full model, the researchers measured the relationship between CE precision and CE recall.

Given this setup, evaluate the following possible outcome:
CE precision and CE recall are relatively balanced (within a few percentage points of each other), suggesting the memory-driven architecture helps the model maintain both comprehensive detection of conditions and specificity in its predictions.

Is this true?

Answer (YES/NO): NO